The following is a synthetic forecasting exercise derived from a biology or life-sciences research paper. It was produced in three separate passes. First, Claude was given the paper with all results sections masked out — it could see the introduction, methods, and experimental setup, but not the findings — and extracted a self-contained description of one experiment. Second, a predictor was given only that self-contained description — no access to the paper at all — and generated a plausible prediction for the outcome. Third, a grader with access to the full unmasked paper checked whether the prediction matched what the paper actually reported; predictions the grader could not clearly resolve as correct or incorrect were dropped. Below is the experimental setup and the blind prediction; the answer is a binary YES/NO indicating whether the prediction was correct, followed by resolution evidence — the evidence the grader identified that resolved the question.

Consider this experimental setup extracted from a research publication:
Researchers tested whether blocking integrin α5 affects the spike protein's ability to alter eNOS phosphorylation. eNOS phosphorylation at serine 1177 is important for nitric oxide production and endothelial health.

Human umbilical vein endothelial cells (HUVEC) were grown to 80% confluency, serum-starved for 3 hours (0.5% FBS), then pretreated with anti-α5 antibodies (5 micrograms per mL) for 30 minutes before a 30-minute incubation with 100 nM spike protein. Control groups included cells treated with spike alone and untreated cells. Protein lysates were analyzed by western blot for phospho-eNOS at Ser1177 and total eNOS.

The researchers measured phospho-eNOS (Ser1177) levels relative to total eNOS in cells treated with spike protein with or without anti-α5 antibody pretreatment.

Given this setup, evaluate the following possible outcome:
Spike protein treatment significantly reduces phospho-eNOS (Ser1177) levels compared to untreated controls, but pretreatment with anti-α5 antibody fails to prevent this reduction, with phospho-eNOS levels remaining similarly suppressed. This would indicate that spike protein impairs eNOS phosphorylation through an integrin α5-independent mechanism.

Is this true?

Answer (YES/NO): NO